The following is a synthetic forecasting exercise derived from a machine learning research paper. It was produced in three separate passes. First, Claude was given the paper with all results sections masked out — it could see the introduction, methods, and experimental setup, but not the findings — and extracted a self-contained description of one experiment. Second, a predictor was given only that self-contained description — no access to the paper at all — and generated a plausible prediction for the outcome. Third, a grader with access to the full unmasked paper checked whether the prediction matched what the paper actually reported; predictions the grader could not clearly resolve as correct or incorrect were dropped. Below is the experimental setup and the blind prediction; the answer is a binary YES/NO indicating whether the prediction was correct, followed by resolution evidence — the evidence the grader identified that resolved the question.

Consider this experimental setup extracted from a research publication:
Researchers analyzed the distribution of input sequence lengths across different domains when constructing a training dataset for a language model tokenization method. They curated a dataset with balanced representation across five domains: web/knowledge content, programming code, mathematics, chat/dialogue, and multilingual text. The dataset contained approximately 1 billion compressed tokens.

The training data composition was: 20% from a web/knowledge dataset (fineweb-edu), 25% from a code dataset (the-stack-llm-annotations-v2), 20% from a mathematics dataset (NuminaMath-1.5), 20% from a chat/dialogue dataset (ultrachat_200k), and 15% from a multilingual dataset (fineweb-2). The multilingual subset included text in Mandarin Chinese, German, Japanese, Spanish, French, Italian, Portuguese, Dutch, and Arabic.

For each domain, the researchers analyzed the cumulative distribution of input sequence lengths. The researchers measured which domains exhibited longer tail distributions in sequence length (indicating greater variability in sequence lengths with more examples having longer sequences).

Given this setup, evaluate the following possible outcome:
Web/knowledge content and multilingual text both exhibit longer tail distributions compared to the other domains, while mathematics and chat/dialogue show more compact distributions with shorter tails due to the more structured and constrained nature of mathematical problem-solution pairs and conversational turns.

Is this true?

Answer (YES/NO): NO